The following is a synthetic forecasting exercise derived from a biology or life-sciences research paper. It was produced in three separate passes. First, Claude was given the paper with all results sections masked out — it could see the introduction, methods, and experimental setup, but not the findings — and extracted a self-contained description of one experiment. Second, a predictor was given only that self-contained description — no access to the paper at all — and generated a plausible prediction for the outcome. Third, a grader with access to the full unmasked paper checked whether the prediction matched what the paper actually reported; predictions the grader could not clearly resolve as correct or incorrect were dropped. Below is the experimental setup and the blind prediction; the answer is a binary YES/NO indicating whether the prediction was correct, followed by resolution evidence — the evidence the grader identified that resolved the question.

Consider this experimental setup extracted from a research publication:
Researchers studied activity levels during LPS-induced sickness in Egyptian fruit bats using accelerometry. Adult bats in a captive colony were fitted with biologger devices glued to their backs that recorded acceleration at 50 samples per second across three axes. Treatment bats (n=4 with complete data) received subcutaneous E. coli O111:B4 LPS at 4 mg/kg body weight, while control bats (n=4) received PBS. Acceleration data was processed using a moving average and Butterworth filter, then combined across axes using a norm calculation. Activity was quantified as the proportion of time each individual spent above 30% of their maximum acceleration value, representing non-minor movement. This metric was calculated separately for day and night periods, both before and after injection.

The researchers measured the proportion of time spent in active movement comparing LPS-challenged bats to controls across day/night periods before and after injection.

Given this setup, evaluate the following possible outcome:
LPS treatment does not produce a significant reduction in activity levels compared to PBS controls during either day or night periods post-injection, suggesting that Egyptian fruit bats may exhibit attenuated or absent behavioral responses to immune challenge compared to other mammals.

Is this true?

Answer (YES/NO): NO